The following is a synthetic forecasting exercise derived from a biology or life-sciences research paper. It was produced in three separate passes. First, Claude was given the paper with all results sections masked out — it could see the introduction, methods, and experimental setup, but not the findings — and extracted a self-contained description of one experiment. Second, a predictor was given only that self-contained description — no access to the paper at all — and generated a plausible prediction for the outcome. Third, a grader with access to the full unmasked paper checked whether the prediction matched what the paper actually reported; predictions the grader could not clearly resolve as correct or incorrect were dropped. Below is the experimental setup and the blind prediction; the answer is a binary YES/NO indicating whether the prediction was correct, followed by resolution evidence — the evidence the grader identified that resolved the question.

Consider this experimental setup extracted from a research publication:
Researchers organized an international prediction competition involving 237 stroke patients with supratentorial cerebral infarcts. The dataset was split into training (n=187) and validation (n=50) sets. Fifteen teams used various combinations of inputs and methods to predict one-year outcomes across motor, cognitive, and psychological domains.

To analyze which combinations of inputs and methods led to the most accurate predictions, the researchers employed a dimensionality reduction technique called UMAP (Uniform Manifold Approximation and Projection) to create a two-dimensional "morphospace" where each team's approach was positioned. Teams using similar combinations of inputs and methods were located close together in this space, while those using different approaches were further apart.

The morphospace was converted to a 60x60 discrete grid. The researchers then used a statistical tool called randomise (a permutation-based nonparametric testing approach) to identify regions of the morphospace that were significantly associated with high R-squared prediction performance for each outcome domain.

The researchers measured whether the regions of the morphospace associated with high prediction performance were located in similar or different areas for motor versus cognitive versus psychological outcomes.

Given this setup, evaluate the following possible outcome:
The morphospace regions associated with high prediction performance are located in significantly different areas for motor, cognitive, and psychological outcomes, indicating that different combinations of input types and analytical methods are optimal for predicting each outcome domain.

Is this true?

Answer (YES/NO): YES